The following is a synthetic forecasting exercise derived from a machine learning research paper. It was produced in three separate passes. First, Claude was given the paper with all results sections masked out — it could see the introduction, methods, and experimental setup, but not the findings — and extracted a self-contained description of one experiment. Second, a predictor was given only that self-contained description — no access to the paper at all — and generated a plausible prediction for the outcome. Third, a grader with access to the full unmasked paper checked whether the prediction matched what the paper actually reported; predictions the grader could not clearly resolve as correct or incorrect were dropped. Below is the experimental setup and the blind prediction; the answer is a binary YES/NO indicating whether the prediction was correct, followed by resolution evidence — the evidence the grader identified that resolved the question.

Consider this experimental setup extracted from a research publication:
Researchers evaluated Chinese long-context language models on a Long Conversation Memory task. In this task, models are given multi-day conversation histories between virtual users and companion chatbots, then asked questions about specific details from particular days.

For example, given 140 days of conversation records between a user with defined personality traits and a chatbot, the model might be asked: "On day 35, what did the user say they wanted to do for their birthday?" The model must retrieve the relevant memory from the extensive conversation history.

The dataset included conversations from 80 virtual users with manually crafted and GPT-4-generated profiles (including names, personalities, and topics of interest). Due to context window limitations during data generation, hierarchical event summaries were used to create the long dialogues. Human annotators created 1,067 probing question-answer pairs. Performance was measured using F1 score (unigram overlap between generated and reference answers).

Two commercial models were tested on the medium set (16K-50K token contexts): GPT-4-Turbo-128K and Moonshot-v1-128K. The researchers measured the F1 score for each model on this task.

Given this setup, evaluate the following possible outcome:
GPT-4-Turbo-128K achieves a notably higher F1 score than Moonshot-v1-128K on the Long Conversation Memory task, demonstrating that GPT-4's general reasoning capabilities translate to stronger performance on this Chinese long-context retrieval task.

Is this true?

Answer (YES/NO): YES